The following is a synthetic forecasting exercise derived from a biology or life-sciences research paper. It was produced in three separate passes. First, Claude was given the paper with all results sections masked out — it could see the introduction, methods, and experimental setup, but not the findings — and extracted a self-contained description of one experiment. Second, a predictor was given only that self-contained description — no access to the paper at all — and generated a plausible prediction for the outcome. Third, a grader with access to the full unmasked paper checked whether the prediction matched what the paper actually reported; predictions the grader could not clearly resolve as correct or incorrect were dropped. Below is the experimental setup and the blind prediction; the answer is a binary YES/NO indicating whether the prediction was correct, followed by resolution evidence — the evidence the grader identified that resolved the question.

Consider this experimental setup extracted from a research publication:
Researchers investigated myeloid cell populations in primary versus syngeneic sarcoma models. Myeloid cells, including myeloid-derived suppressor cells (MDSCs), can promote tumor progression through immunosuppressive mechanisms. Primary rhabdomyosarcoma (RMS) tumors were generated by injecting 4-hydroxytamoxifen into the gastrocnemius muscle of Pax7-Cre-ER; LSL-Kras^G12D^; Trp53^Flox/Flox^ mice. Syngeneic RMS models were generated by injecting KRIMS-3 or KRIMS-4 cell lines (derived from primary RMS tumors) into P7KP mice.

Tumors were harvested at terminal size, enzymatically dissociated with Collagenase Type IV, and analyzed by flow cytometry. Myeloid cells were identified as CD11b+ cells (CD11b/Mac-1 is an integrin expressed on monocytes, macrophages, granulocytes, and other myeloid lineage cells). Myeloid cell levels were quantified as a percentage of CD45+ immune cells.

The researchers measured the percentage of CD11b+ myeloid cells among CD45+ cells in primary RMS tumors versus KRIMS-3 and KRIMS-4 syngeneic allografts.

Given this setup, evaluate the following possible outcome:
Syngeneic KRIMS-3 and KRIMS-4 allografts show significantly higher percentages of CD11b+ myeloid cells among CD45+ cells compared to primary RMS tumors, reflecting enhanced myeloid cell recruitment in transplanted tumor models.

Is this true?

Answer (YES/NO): NO